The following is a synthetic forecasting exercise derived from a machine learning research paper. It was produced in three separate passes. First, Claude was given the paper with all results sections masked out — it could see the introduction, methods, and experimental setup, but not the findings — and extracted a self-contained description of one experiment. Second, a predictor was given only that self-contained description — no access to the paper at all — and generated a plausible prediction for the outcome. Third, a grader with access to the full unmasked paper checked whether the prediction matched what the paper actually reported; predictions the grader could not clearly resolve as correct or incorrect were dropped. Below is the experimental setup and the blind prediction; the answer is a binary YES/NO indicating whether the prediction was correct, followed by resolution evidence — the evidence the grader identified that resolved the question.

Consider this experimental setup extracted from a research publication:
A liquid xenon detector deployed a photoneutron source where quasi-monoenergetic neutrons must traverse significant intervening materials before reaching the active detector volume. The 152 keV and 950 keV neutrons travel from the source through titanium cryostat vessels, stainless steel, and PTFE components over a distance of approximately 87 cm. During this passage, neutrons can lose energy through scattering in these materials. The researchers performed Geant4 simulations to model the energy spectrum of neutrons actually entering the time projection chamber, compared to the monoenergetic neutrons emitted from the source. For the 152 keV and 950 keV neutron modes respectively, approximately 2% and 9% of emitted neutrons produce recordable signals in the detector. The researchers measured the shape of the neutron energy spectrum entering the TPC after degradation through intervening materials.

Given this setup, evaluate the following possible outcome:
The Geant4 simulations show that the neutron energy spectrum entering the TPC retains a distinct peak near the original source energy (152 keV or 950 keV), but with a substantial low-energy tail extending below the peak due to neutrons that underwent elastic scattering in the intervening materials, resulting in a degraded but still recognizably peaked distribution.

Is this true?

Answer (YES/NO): NO